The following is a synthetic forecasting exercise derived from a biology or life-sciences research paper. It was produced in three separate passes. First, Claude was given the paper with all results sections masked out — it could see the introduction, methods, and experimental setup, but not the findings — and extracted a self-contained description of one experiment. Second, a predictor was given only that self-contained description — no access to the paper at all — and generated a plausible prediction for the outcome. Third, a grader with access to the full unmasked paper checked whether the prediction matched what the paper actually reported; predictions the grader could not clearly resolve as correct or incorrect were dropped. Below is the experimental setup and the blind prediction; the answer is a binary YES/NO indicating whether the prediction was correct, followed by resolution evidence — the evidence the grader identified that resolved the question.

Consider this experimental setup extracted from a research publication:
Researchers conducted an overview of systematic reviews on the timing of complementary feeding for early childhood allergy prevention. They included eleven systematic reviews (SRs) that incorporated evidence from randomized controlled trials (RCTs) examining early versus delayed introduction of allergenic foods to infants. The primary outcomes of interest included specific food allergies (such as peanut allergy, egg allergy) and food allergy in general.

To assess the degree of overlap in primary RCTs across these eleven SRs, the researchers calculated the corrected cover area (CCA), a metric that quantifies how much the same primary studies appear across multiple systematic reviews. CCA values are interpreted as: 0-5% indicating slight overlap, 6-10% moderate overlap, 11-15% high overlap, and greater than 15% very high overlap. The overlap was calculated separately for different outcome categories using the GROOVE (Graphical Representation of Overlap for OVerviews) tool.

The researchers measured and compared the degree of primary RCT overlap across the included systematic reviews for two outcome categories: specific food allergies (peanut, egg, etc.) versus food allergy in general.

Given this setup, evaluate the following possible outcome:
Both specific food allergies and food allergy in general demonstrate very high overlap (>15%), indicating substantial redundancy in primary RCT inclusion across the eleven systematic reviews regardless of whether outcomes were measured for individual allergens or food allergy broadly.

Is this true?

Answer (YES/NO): NO